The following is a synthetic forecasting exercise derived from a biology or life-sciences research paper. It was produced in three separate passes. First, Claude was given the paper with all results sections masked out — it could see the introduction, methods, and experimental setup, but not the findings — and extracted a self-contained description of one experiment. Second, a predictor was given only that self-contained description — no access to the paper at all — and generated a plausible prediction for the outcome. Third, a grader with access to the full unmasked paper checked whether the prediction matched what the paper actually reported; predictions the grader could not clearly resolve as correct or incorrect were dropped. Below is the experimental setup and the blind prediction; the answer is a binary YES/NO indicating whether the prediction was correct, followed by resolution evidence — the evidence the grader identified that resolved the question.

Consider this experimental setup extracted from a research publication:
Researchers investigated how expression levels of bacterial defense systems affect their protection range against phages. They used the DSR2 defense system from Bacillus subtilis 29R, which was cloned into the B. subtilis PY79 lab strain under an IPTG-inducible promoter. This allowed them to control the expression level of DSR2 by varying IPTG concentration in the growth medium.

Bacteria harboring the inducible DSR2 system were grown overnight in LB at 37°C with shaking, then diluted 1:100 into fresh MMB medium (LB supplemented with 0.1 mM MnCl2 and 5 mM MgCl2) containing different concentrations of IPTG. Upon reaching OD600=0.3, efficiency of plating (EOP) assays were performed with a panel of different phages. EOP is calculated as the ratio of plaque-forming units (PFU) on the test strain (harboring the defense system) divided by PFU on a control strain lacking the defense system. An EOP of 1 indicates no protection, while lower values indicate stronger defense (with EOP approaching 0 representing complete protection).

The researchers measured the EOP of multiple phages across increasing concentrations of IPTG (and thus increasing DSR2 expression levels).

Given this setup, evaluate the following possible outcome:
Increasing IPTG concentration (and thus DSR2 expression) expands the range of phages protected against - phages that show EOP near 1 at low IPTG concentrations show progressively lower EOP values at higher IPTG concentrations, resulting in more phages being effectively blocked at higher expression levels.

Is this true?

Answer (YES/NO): YES